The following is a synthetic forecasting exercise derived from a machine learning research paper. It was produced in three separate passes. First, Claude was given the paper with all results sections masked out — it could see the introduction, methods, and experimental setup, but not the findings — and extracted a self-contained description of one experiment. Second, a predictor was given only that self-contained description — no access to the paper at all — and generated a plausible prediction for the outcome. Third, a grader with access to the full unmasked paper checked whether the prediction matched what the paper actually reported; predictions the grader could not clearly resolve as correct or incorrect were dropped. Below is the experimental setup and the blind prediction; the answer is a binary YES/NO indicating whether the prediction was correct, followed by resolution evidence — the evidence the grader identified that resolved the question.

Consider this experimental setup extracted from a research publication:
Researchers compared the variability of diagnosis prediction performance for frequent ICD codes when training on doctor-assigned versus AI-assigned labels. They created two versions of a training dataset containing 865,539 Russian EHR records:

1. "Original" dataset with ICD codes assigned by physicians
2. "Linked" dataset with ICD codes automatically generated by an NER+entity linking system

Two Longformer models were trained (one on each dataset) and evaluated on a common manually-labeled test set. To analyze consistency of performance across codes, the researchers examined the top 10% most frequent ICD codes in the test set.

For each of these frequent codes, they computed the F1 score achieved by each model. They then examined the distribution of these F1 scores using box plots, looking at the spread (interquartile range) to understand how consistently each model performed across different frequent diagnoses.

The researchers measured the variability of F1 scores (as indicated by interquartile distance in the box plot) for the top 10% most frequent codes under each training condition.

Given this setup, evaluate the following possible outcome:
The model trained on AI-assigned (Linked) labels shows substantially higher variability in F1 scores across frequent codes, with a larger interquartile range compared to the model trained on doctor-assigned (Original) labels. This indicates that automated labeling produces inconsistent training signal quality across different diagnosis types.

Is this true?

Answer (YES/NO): NO